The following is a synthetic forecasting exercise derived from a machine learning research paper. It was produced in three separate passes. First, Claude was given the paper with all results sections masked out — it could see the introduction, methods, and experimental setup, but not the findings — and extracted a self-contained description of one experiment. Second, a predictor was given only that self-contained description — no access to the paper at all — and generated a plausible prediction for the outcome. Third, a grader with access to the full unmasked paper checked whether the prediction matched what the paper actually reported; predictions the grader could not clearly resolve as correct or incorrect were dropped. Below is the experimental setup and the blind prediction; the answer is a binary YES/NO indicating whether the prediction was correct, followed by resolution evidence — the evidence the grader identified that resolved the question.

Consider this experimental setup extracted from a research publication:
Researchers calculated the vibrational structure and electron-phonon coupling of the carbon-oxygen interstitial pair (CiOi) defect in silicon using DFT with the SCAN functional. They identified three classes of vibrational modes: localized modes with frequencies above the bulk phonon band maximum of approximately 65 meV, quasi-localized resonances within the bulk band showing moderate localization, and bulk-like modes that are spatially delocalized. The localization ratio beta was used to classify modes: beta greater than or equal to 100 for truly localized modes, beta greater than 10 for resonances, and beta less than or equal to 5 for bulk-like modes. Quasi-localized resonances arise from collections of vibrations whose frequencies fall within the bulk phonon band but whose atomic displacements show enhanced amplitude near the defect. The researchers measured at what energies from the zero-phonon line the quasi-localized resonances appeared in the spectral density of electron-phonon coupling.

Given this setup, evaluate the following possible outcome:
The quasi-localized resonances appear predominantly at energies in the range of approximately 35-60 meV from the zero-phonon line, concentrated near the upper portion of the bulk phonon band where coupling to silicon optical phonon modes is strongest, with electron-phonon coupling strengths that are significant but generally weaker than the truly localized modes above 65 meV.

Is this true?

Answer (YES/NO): NO